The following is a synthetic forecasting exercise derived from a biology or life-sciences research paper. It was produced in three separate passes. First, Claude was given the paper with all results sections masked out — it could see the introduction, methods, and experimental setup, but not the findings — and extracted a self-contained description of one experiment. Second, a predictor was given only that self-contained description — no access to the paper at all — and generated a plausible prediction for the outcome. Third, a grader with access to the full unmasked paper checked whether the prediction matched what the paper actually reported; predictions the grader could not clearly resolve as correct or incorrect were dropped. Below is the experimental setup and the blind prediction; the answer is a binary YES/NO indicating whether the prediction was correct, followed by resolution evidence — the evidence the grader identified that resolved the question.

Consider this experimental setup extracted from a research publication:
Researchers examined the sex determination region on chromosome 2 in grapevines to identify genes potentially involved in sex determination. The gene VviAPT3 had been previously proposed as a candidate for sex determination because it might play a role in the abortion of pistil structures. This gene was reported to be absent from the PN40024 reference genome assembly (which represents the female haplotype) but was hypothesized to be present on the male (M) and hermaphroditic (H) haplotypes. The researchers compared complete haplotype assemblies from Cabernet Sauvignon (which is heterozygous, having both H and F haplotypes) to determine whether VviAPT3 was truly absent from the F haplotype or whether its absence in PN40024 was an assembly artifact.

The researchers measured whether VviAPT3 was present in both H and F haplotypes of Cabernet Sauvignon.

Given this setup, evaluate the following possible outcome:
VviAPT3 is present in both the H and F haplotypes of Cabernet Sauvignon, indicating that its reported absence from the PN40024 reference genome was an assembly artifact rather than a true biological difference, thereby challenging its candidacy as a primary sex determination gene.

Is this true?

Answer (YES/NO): YES